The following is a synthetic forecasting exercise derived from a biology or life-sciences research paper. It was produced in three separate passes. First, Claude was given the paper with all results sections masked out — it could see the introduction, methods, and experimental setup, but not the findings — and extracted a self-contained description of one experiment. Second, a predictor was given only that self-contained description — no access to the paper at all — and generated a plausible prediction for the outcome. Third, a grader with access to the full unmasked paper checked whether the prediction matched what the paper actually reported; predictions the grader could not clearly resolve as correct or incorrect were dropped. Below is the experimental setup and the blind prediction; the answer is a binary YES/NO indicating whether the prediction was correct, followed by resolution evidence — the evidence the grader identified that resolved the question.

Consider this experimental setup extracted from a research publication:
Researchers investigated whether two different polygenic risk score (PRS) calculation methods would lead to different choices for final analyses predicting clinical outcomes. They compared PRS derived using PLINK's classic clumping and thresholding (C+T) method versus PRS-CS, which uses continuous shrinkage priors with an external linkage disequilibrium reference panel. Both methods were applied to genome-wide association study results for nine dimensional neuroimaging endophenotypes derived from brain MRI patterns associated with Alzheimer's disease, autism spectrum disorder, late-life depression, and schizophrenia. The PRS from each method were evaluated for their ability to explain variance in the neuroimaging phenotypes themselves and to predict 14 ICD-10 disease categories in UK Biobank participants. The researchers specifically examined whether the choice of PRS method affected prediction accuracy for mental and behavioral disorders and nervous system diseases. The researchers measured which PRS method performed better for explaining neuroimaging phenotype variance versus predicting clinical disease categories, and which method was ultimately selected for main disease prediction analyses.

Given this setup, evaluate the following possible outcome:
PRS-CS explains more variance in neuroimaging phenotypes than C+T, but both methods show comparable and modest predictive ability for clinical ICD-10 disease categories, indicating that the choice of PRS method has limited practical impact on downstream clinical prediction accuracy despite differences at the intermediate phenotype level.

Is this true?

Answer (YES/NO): NO